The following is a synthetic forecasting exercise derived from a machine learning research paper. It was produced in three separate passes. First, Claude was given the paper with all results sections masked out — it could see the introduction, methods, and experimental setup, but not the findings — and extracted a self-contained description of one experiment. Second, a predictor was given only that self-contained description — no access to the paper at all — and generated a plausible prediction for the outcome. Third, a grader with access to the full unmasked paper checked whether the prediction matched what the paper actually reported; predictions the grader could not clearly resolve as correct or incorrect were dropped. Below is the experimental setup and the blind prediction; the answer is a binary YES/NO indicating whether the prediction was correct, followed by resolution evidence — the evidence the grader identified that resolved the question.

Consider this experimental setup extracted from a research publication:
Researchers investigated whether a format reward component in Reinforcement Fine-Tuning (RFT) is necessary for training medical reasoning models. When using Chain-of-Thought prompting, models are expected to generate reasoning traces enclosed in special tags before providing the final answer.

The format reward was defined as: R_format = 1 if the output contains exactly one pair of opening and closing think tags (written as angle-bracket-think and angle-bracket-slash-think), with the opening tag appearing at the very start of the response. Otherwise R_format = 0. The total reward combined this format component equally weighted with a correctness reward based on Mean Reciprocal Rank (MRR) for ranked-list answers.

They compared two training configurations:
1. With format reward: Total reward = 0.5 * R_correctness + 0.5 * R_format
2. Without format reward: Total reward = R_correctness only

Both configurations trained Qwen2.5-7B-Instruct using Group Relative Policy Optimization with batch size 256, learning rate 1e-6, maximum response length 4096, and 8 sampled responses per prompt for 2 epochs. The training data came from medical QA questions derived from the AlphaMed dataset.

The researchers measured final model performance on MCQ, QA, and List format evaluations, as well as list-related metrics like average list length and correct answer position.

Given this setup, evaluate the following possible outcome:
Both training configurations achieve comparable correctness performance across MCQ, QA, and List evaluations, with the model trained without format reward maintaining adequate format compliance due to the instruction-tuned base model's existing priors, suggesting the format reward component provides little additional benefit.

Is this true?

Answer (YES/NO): NO